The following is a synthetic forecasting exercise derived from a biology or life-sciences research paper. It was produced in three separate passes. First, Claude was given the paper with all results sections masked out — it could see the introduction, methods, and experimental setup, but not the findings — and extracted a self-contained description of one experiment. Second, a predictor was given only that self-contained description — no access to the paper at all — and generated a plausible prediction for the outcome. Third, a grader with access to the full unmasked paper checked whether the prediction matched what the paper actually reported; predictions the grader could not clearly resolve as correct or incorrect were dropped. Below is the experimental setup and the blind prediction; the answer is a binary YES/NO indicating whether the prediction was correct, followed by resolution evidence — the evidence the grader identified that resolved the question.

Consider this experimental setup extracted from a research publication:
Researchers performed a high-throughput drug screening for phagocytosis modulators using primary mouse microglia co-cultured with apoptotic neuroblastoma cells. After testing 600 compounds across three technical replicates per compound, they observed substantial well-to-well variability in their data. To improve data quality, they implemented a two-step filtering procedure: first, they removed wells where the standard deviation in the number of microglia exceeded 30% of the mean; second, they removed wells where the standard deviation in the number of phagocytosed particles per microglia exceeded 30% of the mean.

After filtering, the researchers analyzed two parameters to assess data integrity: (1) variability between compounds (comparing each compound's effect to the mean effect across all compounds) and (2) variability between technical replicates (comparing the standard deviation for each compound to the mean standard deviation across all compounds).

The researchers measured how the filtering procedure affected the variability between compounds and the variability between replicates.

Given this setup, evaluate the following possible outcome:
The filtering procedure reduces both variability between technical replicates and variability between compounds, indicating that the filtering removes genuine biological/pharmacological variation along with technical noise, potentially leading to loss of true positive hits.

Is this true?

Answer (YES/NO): NO